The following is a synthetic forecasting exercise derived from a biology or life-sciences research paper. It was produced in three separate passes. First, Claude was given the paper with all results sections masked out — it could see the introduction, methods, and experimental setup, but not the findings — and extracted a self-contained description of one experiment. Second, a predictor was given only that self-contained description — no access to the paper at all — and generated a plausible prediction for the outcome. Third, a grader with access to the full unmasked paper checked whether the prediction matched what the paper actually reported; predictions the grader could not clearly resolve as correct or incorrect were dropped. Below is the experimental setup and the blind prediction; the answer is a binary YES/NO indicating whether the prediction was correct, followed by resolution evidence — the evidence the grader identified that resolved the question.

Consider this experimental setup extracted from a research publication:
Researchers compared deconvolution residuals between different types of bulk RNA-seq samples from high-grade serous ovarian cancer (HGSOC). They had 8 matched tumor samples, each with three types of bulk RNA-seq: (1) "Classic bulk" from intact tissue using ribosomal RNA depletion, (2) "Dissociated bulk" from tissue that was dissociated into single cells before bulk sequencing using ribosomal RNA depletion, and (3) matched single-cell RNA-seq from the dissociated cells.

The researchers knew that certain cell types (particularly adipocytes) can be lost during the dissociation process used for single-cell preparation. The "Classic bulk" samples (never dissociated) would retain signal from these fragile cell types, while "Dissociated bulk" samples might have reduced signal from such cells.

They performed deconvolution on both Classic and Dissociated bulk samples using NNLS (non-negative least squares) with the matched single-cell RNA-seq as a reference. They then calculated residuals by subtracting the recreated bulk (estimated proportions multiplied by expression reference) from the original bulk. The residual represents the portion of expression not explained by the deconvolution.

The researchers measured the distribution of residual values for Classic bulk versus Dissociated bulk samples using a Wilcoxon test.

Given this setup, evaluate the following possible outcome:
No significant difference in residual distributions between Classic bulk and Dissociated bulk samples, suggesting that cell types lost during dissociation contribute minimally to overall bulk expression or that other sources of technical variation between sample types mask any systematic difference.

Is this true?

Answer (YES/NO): NO